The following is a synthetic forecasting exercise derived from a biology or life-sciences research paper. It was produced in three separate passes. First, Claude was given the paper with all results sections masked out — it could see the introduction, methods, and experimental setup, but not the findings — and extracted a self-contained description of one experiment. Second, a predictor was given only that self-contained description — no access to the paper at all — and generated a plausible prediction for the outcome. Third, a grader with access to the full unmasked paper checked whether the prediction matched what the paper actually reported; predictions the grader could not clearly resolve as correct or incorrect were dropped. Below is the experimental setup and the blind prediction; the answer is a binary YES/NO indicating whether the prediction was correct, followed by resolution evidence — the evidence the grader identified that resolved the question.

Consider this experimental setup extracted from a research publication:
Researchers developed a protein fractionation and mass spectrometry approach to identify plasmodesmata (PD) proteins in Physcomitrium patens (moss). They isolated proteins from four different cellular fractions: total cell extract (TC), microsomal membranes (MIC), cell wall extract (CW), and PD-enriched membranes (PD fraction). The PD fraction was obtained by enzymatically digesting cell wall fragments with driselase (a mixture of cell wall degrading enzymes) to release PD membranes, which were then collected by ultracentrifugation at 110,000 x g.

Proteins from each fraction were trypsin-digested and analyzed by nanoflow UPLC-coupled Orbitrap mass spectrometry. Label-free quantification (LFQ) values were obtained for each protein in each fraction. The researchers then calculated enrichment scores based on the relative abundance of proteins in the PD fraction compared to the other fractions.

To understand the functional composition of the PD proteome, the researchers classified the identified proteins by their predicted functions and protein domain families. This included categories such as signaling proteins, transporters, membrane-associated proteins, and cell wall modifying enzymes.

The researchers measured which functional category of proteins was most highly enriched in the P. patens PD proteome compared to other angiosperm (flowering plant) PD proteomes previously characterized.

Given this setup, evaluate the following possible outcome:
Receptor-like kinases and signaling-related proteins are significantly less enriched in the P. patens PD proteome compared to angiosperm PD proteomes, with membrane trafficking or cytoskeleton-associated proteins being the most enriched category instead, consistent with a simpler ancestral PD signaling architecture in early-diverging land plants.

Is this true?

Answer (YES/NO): NO